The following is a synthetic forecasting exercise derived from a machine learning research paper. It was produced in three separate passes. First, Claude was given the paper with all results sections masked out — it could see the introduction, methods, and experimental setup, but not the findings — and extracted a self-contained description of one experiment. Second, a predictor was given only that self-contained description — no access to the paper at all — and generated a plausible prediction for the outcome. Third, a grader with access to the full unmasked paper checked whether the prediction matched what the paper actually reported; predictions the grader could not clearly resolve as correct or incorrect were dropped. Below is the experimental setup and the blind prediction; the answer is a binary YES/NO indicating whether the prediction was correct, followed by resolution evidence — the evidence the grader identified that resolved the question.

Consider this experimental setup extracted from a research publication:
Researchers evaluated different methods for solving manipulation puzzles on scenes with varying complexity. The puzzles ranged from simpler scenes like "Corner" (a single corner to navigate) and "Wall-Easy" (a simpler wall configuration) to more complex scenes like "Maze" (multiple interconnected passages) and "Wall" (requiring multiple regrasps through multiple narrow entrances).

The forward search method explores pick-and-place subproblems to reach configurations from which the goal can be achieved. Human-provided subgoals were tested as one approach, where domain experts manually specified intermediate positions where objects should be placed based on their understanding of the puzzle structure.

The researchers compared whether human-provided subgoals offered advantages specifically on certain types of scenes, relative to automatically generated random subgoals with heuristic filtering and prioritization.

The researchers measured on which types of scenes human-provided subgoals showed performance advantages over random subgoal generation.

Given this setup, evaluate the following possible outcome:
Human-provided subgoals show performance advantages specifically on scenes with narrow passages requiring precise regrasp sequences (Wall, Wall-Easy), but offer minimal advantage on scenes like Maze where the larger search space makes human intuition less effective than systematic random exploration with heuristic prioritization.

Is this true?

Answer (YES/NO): NO